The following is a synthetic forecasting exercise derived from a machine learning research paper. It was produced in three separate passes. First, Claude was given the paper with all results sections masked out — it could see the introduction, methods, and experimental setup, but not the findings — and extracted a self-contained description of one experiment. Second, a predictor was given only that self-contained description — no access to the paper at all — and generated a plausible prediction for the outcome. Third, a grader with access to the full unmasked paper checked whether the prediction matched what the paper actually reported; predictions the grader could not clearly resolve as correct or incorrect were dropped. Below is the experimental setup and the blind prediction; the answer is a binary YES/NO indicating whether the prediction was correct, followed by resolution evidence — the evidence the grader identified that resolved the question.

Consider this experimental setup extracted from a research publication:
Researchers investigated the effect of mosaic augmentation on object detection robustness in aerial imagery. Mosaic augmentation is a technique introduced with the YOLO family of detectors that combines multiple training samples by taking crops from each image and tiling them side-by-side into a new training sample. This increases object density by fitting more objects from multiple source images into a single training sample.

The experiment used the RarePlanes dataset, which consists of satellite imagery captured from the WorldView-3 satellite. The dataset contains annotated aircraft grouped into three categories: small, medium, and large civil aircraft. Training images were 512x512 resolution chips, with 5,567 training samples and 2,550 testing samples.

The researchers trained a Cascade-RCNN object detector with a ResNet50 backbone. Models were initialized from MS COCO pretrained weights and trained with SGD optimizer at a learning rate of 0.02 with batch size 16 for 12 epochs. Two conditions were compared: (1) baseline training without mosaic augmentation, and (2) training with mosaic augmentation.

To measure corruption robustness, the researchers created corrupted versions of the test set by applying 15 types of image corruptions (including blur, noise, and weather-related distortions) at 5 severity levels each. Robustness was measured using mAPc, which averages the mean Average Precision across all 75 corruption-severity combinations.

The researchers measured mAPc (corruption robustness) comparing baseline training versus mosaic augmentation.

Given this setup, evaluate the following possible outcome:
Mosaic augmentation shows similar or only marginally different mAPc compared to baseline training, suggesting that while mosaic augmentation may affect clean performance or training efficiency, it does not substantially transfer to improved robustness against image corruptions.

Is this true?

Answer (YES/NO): NO